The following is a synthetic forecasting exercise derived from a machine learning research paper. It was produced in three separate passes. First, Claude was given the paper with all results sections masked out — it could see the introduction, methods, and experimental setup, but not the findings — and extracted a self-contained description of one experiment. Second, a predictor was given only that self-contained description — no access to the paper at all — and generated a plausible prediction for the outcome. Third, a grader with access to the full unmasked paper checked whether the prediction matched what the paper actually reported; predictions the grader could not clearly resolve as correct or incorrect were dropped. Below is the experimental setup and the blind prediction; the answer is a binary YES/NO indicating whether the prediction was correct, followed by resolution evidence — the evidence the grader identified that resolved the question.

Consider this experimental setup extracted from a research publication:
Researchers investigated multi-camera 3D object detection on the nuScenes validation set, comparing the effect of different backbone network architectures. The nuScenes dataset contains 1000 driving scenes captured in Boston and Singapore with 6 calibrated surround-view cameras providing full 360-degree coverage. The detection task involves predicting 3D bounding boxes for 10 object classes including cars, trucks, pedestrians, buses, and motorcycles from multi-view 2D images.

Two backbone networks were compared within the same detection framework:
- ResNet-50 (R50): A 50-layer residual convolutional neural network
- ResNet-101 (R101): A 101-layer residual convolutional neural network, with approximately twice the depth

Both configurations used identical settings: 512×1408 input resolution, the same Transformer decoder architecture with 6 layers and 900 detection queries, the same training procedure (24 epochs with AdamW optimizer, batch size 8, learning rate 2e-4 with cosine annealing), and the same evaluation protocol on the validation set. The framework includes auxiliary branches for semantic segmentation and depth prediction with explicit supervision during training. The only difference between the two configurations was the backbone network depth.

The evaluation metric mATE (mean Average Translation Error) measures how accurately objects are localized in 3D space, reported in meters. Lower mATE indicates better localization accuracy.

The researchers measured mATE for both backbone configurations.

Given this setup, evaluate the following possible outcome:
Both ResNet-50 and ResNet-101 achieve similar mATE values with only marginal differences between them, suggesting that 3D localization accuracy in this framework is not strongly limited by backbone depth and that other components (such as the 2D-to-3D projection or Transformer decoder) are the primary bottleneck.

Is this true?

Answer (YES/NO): NO